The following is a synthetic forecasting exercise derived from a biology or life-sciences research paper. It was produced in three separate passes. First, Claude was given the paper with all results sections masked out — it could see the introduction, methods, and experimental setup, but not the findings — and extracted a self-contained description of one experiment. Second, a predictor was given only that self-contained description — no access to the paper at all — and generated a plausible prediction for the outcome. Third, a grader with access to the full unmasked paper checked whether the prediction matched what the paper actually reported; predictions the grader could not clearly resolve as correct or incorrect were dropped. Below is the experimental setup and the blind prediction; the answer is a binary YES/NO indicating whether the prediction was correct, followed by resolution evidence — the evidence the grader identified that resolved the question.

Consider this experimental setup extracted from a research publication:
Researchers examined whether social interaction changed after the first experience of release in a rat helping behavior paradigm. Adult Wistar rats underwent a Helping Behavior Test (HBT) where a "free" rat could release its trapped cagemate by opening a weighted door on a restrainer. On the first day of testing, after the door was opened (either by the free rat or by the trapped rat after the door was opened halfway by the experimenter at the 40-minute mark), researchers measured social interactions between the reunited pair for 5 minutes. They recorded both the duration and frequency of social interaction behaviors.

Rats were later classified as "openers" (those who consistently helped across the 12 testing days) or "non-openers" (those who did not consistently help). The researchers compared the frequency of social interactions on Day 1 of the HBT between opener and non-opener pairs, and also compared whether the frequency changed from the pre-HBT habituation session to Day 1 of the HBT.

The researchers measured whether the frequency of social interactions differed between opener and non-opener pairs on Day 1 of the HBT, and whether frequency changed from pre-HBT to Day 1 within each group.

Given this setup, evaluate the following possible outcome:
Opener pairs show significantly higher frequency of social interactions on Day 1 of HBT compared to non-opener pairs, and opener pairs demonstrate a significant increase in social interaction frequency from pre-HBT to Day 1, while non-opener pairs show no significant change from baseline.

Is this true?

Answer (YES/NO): YES